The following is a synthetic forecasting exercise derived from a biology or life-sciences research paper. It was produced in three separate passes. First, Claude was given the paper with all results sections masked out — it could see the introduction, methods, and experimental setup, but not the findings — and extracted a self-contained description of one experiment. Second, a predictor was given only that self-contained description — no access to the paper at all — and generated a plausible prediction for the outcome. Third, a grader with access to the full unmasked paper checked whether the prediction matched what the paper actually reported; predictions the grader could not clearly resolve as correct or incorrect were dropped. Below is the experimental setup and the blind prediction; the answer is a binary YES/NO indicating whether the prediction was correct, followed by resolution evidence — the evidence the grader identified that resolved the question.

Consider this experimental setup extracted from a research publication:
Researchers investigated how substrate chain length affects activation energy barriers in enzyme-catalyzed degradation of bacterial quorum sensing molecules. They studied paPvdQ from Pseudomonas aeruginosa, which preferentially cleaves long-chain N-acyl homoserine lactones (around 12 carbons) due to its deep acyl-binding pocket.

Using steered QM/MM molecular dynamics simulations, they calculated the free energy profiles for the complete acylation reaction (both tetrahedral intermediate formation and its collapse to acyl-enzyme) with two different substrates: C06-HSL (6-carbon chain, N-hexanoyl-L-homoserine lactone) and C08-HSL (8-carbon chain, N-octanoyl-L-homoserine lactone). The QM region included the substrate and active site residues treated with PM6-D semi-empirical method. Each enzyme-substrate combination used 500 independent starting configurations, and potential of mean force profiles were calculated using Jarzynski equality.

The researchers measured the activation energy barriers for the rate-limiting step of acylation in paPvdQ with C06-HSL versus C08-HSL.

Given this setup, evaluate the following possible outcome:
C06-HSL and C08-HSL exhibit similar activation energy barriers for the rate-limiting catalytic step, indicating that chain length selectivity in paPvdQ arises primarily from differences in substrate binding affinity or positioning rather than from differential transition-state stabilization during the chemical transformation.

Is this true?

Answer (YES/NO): YES